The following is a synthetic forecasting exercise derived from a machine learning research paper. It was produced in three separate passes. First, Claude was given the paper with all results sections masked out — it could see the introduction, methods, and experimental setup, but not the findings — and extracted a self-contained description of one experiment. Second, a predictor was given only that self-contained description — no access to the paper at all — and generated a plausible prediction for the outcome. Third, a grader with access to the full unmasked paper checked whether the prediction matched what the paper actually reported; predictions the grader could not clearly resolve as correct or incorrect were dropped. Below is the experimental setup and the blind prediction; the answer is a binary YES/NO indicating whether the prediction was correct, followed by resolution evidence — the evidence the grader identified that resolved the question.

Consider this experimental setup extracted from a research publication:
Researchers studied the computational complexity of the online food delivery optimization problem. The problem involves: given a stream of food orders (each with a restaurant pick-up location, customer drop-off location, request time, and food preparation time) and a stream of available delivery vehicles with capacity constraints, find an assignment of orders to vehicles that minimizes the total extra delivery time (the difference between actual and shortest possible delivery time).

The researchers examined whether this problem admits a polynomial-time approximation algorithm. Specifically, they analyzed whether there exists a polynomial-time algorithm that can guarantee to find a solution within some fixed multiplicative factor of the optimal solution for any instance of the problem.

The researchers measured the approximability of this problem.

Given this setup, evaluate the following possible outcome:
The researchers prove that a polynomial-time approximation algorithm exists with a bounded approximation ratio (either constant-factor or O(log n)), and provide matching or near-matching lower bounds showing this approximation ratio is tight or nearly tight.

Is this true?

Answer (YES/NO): NO